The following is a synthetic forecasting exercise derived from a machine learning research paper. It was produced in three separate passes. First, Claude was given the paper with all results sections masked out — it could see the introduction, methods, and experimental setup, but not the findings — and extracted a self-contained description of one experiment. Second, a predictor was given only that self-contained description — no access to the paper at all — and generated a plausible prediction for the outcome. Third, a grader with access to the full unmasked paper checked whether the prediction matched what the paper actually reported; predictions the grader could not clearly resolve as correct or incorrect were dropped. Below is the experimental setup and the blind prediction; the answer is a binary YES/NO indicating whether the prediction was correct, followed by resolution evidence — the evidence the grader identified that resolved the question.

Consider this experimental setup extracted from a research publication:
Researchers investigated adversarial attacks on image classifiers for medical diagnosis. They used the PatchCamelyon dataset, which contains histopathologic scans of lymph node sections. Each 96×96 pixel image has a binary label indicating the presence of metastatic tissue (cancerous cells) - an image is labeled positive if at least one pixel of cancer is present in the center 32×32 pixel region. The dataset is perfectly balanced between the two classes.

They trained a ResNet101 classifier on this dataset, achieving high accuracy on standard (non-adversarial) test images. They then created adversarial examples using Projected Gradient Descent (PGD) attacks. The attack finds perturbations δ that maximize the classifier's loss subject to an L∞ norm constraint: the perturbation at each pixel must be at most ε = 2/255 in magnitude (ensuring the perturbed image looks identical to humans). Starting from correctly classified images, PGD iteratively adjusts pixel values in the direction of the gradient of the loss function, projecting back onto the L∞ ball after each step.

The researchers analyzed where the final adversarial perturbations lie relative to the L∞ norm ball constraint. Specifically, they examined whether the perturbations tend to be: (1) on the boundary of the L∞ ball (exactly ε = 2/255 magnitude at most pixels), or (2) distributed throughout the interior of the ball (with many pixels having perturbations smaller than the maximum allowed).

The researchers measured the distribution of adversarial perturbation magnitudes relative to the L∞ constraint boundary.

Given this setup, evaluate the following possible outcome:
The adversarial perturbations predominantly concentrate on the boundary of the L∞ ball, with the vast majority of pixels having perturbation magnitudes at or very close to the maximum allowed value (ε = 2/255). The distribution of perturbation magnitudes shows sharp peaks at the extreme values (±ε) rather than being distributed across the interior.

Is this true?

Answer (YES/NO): YES